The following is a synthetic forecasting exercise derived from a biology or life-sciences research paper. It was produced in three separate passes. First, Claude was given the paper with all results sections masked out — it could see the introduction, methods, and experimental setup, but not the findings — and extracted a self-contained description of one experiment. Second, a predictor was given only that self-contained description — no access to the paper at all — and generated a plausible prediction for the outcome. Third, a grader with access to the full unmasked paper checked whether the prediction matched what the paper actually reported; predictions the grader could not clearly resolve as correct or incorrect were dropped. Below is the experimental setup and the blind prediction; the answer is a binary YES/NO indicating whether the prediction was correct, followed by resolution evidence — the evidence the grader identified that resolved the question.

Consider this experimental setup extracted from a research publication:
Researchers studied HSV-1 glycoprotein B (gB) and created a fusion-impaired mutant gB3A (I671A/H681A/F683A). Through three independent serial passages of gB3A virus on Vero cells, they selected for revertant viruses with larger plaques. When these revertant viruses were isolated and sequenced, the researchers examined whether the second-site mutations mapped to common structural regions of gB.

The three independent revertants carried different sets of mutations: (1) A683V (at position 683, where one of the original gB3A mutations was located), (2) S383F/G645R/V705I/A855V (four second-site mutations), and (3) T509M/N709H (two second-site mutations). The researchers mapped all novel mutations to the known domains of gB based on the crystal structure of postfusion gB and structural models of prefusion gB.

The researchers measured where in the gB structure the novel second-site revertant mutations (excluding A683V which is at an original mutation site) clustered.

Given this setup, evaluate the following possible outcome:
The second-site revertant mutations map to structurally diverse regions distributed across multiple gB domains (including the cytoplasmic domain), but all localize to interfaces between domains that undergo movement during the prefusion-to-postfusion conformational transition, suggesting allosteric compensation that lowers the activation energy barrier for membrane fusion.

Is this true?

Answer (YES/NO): NO